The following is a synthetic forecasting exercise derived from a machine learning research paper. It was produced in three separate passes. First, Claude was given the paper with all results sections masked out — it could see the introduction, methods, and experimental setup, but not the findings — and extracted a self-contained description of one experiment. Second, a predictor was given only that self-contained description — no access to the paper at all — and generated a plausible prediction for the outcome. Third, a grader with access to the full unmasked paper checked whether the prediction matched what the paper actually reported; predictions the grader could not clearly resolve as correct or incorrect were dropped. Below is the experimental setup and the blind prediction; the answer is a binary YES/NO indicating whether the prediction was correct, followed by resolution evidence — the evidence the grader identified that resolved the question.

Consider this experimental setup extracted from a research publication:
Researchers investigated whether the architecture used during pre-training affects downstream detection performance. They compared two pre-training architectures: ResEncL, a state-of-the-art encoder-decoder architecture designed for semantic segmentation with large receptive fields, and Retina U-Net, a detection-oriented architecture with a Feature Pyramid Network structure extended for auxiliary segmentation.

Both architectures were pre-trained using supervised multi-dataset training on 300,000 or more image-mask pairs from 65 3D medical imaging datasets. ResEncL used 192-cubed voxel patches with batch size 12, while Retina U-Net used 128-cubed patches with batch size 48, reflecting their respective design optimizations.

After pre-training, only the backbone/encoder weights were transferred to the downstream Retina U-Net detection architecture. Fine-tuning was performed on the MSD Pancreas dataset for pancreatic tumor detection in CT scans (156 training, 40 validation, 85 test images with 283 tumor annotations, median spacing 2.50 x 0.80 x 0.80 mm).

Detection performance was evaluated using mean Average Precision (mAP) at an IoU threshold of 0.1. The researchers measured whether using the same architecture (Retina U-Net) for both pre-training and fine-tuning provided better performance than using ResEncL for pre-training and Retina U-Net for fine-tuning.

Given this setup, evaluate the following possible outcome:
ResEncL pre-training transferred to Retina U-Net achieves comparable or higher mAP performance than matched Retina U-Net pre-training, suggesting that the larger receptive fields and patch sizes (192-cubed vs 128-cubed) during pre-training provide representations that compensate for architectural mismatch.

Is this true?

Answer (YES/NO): NO